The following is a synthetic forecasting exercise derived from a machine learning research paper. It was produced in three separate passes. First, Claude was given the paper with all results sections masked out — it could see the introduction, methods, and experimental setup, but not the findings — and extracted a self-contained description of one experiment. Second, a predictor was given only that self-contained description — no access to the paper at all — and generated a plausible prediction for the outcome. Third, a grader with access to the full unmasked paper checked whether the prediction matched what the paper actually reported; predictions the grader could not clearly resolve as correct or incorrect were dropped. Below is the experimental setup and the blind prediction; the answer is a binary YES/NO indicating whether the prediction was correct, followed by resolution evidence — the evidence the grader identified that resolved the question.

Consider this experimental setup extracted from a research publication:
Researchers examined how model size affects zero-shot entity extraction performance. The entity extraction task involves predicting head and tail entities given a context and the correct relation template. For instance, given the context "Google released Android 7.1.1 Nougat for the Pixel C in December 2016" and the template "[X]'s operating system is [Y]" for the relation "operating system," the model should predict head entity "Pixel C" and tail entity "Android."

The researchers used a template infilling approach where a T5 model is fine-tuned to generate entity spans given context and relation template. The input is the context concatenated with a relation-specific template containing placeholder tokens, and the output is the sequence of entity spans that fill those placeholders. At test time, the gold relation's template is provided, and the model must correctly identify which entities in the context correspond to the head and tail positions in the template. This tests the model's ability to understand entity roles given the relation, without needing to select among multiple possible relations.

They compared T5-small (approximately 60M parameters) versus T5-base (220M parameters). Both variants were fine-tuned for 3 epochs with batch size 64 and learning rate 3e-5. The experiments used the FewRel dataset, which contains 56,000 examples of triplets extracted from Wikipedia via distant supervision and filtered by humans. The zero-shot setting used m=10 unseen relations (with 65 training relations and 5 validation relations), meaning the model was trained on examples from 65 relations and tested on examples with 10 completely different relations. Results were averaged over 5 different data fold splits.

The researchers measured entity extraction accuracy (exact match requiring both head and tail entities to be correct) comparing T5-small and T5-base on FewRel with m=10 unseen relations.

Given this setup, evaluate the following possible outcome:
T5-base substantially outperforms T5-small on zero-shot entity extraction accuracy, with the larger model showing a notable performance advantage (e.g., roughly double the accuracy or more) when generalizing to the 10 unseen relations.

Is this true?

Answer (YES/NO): NO